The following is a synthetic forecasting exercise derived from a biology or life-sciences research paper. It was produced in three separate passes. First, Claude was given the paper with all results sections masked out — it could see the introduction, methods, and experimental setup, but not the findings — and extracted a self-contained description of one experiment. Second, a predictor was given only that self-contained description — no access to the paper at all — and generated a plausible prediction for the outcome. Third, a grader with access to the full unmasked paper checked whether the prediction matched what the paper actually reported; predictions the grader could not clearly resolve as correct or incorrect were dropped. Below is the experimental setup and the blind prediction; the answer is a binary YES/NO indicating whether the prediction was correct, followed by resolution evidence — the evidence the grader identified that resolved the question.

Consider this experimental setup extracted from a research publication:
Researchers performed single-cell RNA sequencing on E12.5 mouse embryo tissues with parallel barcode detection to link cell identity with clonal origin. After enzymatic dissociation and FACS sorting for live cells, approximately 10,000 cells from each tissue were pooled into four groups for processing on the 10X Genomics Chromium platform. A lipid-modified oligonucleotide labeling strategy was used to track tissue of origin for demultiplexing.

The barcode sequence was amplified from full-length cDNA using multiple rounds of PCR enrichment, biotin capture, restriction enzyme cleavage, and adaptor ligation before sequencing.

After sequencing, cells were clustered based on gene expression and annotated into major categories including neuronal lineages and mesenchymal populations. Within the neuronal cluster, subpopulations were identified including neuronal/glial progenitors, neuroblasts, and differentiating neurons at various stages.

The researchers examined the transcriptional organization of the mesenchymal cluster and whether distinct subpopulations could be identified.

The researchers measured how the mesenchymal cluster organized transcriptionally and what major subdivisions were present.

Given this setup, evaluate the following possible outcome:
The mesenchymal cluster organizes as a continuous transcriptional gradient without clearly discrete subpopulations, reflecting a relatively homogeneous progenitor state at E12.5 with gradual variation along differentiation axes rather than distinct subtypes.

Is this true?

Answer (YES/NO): NO